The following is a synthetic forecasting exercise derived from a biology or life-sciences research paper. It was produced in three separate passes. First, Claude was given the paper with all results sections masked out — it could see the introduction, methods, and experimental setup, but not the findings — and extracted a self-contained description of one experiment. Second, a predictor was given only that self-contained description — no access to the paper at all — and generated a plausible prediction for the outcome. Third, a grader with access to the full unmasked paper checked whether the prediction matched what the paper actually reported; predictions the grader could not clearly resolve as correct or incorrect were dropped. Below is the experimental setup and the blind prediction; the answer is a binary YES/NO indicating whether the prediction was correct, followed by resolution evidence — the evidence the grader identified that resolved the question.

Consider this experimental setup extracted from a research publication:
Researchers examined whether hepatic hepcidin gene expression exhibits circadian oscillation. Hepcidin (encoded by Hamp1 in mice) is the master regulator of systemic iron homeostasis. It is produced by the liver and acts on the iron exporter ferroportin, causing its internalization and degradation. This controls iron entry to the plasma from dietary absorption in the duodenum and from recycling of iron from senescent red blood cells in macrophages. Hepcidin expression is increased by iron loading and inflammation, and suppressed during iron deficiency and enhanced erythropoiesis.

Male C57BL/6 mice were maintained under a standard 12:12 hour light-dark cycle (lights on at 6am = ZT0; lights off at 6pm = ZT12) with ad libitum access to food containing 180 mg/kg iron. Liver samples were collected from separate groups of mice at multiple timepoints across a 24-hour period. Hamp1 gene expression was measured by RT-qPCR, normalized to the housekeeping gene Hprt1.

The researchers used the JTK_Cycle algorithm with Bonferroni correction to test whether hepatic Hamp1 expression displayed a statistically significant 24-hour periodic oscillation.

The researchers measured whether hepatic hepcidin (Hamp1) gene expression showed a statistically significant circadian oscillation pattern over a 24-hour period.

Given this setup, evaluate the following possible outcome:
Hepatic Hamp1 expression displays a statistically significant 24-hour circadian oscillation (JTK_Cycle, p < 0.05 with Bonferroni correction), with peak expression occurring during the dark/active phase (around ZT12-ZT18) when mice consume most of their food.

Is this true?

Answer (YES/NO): NO